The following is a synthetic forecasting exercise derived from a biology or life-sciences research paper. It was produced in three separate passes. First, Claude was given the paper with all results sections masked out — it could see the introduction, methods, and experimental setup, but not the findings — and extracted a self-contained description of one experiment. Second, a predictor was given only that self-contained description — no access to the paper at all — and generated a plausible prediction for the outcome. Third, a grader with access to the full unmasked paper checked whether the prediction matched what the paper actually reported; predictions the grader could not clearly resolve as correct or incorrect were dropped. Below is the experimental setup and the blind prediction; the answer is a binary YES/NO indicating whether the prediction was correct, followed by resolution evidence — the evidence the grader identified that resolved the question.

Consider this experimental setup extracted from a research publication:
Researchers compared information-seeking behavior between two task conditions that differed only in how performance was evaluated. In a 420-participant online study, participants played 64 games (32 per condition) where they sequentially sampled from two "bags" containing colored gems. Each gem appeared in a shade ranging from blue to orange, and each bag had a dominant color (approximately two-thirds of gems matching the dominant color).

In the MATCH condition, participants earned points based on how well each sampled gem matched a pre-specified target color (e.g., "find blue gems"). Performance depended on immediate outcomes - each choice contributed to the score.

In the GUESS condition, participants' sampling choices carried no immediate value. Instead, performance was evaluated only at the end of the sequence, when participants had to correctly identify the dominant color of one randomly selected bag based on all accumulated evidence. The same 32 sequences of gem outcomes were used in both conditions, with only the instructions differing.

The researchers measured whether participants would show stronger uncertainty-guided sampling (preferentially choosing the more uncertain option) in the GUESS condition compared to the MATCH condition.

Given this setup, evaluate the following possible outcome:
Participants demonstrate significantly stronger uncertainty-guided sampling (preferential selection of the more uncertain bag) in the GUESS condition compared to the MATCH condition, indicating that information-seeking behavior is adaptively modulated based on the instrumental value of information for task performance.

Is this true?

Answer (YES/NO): YES